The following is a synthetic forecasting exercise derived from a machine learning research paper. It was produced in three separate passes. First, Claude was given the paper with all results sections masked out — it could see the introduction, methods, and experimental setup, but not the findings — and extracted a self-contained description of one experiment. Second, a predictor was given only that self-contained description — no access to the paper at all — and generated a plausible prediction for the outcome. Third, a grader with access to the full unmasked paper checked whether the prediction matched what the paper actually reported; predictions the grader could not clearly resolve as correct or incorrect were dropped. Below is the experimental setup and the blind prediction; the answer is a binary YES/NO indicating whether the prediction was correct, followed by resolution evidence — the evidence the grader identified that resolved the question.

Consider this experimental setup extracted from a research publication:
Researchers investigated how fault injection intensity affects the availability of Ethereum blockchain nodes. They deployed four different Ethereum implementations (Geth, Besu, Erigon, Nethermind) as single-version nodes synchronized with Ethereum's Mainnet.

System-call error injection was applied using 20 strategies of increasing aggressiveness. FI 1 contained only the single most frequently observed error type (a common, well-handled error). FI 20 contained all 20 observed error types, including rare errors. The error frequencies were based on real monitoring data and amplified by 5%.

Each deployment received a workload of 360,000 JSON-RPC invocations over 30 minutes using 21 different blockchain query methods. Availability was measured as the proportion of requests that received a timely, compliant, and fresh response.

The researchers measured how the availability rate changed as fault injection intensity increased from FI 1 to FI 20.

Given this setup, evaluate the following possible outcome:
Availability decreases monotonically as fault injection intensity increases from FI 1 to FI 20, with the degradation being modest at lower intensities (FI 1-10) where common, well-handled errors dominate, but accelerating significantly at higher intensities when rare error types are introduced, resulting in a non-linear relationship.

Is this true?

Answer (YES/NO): NO